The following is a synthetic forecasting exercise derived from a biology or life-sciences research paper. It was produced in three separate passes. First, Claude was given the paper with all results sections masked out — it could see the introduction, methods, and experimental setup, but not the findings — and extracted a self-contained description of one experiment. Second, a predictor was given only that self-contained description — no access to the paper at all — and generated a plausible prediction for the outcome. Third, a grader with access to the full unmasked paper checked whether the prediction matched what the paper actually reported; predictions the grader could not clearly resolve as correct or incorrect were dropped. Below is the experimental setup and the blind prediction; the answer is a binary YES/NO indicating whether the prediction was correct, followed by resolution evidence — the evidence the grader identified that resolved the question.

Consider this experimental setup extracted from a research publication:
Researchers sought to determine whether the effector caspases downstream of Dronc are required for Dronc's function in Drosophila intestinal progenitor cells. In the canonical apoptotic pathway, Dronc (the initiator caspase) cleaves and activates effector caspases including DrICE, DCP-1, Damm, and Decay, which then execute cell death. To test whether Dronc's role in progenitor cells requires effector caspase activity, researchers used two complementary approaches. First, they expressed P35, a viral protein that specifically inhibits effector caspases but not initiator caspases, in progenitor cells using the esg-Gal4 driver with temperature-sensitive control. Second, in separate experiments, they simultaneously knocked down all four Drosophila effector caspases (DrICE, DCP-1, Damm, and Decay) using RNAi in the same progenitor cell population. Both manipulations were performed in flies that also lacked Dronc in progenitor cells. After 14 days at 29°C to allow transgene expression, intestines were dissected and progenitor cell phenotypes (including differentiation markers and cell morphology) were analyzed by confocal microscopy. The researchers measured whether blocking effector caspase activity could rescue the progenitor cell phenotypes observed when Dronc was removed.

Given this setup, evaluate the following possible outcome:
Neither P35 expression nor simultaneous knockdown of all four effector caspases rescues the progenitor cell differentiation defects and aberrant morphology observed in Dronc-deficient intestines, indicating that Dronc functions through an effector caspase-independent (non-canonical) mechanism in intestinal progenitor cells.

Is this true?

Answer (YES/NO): YES